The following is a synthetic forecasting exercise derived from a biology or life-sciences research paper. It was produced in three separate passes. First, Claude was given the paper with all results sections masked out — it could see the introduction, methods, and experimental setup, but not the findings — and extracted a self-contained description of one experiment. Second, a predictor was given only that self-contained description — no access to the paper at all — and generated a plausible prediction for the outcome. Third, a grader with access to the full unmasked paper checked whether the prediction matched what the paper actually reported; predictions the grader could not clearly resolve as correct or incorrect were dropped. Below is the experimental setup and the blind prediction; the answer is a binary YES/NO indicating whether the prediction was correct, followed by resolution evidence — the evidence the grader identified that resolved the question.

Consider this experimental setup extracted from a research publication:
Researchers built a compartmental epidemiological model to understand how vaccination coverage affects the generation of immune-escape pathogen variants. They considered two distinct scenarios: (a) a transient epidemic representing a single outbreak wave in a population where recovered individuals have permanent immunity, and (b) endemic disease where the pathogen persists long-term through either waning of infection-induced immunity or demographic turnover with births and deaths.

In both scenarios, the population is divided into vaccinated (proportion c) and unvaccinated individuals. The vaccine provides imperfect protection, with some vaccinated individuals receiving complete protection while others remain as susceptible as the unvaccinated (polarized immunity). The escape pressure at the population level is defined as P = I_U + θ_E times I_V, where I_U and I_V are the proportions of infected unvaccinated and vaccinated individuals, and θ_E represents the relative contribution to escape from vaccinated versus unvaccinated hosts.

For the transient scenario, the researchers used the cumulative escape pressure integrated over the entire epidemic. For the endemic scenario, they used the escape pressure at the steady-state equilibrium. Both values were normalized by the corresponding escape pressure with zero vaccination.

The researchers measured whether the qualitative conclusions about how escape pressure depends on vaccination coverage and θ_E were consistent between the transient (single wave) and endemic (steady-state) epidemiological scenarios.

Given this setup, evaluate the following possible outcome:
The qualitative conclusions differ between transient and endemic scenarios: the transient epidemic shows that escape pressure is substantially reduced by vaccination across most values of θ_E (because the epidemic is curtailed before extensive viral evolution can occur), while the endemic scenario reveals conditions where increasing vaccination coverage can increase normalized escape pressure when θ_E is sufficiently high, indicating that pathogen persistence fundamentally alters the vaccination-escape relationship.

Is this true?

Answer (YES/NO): NO